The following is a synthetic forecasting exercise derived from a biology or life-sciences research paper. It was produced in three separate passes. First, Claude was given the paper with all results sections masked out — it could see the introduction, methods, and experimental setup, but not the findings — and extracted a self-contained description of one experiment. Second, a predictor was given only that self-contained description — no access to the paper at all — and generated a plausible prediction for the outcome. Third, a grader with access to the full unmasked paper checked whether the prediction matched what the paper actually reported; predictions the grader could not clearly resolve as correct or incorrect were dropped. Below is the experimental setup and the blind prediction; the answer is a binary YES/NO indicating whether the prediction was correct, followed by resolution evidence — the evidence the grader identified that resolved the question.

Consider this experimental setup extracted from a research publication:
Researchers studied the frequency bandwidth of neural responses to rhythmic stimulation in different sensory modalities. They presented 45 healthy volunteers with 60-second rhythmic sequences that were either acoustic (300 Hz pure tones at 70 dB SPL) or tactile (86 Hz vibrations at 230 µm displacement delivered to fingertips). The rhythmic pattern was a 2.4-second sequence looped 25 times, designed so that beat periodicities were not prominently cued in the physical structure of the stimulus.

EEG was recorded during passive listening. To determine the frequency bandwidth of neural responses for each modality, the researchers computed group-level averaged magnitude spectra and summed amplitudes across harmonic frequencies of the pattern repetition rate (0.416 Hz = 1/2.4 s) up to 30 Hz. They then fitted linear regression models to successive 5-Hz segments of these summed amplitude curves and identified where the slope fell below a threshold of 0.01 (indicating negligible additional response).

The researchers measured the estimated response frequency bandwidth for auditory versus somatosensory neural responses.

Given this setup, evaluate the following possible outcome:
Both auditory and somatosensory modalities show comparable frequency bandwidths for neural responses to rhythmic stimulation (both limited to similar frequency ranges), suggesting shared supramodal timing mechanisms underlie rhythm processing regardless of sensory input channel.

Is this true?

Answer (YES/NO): NO